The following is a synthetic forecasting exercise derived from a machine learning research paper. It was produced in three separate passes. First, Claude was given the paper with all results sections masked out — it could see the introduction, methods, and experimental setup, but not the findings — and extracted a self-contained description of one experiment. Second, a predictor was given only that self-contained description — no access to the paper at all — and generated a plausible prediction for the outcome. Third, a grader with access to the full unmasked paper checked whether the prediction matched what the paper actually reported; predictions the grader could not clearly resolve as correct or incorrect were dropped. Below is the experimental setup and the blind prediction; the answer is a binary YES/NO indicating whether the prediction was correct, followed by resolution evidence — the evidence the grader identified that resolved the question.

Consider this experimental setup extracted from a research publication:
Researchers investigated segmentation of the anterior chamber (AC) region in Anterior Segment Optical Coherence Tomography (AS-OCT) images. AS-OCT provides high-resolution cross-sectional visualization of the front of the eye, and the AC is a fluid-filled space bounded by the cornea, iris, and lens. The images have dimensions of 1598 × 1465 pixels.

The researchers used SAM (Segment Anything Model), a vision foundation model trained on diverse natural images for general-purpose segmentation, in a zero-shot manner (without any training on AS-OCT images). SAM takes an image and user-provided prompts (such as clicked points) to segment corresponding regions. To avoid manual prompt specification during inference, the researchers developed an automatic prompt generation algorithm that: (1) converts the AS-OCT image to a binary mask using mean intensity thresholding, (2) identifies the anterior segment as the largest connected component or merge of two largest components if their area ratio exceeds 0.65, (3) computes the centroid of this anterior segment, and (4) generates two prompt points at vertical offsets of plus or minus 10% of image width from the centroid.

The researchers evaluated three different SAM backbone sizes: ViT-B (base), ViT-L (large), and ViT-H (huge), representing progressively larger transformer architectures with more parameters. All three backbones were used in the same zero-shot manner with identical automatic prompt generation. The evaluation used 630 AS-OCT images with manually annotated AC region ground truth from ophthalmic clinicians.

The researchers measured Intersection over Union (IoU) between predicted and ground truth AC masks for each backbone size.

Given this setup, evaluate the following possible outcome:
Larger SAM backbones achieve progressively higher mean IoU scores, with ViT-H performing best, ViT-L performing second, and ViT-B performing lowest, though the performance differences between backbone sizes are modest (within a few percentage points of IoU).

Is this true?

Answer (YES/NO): YES